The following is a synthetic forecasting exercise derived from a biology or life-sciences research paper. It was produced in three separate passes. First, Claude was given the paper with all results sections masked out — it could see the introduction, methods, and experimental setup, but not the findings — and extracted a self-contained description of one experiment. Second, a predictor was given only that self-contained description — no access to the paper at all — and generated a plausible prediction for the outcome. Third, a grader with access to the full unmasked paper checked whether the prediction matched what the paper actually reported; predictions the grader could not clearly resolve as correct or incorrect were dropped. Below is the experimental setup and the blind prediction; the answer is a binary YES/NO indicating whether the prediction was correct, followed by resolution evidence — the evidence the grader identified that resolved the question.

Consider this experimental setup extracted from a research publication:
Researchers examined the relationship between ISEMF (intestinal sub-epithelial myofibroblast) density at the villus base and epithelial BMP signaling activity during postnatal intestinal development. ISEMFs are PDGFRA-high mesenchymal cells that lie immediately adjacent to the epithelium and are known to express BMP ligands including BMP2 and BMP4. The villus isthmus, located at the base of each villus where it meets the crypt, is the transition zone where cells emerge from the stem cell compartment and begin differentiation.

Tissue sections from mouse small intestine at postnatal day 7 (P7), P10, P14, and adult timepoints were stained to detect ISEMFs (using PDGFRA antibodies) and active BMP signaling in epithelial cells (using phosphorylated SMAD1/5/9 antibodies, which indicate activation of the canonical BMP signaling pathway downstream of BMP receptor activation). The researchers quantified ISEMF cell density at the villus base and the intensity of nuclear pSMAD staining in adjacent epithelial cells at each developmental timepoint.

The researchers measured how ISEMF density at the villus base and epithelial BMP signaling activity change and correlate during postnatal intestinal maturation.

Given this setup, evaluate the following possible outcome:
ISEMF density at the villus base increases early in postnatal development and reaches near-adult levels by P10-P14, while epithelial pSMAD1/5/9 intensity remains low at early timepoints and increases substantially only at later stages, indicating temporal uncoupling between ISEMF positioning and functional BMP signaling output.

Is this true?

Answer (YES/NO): NO